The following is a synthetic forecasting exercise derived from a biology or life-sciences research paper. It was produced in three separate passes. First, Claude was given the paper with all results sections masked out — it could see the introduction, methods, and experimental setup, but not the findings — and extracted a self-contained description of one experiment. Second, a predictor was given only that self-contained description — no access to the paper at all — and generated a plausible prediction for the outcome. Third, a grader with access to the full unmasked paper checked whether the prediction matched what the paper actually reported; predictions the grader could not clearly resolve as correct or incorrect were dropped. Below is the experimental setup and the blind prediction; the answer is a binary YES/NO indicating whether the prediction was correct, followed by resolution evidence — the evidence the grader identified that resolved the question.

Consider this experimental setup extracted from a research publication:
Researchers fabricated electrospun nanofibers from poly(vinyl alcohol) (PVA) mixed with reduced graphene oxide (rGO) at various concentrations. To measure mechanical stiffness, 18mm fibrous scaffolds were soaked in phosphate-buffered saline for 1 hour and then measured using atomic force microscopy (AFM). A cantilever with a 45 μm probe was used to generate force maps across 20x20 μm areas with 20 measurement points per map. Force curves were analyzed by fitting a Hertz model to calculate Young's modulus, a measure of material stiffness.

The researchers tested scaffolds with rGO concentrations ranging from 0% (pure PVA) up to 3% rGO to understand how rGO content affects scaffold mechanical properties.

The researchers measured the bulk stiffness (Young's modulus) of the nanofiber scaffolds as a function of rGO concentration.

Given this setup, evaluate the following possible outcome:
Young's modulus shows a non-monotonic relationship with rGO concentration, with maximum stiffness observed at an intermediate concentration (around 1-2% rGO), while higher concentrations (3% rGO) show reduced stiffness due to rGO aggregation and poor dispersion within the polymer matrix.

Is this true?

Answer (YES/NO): NO